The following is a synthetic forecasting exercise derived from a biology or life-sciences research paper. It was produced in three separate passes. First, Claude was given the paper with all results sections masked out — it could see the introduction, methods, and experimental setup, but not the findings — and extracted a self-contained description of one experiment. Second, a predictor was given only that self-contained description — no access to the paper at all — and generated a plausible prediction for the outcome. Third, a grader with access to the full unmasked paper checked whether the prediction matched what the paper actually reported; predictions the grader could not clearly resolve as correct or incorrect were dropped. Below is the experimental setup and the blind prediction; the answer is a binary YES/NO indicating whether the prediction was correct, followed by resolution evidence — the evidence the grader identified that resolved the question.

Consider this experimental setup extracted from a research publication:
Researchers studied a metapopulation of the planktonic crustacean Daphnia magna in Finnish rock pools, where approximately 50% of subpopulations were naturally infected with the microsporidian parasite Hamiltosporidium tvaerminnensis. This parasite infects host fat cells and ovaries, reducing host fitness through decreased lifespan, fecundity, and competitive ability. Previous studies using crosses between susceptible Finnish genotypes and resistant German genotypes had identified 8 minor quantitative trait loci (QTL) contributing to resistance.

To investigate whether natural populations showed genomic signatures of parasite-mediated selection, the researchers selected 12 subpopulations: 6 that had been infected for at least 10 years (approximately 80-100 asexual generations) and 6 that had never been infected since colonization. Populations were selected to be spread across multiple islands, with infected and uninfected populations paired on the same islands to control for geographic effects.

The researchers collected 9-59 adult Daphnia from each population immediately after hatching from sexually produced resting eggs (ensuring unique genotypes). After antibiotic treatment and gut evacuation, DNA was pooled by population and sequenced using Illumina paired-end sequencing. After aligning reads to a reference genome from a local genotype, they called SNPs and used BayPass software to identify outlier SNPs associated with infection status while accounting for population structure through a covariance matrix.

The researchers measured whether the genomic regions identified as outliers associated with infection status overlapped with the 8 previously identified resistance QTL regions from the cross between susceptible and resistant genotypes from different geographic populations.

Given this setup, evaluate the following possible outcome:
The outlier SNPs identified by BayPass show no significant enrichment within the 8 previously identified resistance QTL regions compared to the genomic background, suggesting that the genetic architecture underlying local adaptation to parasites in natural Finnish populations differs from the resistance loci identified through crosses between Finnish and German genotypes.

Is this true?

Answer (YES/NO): NO